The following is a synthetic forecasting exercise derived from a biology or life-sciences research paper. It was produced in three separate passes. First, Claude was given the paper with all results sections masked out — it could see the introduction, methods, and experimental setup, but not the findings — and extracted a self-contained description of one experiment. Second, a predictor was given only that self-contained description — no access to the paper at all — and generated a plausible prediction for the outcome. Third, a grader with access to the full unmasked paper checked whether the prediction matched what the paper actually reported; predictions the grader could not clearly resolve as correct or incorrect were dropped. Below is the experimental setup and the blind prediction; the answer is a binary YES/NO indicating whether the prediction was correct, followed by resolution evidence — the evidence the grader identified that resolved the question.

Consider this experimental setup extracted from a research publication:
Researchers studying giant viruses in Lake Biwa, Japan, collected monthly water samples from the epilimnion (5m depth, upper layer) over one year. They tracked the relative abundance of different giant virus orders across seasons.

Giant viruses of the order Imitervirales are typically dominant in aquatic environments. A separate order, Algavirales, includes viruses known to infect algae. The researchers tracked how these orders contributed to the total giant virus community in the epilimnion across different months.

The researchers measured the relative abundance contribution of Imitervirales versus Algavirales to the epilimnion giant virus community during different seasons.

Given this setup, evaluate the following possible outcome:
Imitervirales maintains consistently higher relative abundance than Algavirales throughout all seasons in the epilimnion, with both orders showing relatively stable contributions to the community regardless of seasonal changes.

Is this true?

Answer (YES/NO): NO